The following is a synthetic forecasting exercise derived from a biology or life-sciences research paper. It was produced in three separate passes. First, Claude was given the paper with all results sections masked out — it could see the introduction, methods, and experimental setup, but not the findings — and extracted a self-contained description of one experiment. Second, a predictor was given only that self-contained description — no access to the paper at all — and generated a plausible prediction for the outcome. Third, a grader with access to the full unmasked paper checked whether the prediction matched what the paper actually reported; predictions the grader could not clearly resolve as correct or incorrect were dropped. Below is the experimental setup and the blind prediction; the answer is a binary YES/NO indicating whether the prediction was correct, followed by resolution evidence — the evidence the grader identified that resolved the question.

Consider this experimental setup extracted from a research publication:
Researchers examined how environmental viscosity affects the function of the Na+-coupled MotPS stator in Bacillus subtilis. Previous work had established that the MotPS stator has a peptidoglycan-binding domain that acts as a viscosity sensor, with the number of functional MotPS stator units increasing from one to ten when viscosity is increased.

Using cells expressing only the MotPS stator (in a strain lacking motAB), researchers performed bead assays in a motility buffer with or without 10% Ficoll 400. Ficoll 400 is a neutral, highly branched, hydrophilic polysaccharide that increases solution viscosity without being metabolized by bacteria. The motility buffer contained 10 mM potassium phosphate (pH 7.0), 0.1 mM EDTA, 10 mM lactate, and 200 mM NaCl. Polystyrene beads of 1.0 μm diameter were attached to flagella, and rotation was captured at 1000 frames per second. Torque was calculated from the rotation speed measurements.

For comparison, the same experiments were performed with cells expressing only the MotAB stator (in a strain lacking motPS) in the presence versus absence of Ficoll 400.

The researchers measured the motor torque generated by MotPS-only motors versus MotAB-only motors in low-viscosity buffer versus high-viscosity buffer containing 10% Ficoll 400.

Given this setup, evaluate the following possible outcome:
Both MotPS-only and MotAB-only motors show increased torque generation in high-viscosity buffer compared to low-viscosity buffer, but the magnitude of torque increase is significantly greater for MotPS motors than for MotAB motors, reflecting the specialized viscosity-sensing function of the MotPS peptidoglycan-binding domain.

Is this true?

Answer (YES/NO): NO